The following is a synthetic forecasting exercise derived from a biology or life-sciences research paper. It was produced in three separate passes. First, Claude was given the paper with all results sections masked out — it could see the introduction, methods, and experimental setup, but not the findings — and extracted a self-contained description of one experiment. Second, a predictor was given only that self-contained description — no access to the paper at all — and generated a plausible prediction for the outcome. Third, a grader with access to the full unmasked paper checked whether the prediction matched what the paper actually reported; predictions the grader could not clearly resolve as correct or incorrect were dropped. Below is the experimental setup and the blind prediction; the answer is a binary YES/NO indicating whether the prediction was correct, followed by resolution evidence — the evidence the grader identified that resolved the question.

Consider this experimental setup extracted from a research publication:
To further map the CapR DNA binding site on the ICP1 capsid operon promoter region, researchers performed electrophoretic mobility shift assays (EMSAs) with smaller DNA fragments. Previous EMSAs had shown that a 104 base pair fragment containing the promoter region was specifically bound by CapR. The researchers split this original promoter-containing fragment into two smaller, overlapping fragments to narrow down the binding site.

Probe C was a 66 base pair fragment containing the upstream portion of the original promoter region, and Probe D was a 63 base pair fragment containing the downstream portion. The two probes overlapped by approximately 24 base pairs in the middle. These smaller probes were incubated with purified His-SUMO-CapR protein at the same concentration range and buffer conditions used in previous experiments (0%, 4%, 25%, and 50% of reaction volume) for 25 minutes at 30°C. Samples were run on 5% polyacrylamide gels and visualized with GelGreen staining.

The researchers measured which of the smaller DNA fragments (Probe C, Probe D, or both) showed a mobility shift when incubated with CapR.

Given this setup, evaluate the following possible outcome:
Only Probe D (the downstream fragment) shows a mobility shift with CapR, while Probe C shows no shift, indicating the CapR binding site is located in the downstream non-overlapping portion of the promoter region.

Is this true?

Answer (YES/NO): NO